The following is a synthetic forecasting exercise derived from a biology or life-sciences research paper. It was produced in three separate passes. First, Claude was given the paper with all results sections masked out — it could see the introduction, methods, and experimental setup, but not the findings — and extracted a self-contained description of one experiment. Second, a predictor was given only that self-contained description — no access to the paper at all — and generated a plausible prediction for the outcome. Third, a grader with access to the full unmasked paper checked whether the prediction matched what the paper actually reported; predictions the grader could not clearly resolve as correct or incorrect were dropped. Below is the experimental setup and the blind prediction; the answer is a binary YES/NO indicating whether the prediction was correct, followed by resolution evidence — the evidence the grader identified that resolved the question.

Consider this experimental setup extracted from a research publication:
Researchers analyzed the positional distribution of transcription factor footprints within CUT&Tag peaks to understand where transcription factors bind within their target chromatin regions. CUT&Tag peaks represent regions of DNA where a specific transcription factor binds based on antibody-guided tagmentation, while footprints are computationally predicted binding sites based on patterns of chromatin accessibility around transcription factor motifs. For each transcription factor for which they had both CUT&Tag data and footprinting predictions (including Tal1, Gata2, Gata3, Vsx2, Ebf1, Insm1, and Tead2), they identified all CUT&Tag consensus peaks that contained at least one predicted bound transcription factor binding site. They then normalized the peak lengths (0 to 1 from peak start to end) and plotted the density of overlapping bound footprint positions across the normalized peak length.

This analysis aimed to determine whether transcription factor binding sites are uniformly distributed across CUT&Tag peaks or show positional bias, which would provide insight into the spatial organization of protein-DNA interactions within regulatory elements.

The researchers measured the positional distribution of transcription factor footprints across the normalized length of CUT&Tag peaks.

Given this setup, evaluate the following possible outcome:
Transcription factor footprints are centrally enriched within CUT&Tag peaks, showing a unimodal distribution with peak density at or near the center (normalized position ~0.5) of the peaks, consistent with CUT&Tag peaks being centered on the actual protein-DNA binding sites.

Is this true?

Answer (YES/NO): YES